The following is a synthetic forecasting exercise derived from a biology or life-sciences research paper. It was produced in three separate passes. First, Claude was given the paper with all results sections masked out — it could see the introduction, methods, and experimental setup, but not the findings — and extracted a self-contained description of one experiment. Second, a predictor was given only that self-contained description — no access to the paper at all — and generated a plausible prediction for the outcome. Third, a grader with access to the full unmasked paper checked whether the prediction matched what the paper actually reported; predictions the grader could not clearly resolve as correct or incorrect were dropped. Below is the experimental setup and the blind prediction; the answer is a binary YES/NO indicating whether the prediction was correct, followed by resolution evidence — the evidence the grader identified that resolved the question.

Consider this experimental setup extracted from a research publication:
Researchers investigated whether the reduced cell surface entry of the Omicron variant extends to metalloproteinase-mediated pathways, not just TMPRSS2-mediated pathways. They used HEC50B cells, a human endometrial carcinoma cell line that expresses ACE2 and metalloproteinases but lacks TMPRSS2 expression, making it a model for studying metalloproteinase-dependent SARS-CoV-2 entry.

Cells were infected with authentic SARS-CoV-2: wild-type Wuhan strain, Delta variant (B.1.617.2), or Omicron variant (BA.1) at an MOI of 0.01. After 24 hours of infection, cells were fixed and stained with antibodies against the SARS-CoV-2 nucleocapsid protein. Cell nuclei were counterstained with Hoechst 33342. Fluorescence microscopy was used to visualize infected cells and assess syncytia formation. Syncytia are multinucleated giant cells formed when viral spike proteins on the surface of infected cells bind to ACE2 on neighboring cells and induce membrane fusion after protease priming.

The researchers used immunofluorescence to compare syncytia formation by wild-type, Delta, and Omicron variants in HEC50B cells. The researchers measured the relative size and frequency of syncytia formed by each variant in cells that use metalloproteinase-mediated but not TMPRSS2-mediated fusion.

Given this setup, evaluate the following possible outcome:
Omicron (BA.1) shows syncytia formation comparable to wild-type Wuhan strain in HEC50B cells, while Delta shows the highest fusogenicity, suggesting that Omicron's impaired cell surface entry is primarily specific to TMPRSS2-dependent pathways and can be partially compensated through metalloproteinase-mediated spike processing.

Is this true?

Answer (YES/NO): NO